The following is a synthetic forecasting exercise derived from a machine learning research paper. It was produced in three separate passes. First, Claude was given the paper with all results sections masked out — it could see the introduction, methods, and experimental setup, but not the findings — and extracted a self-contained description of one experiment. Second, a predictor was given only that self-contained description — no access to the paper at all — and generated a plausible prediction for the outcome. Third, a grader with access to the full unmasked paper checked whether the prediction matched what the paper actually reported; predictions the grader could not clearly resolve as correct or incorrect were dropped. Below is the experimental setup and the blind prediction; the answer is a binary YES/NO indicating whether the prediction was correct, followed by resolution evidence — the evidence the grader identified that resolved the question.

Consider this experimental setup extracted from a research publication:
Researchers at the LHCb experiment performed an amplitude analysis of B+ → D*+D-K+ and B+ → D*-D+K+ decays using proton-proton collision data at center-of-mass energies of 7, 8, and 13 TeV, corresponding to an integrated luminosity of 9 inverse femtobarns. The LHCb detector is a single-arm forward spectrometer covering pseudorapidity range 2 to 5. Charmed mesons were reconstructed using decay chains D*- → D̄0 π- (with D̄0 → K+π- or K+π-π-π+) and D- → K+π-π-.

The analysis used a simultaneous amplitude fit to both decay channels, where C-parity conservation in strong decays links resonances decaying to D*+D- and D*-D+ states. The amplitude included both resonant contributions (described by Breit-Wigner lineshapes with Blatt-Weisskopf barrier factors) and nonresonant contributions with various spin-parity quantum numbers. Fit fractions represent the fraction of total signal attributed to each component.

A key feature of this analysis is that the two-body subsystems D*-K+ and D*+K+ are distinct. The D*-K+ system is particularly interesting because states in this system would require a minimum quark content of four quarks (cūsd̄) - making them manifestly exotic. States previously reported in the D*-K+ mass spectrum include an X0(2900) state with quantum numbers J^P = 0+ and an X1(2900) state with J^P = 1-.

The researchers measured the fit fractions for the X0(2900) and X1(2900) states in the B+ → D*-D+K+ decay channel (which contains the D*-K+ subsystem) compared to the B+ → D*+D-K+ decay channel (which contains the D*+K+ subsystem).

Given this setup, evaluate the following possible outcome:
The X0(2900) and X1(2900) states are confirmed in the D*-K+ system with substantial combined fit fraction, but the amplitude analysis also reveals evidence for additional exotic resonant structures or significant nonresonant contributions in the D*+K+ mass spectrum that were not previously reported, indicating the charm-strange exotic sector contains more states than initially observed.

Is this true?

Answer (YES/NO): NO